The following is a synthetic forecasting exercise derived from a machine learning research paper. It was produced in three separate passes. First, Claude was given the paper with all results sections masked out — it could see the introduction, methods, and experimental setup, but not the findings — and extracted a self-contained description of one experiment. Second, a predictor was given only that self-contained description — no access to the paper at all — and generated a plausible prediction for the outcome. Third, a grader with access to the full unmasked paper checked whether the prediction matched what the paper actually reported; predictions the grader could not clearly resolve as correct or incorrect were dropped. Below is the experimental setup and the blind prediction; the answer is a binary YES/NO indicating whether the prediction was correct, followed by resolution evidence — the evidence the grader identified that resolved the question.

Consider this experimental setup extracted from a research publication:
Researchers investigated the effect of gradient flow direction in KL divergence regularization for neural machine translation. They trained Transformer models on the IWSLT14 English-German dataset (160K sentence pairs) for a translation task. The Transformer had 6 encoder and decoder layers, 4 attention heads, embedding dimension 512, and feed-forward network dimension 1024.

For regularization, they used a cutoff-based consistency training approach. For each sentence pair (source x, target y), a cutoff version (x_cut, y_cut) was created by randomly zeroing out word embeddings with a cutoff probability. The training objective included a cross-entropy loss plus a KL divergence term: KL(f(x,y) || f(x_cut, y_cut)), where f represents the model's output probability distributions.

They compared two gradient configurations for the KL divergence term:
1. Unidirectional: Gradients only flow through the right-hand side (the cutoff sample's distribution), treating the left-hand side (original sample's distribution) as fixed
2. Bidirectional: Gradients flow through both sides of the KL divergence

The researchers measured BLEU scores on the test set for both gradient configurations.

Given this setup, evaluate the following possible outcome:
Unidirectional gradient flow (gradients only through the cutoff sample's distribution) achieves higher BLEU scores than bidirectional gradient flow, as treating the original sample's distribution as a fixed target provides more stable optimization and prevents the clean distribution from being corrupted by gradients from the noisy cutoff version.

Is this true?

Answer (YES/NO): NO